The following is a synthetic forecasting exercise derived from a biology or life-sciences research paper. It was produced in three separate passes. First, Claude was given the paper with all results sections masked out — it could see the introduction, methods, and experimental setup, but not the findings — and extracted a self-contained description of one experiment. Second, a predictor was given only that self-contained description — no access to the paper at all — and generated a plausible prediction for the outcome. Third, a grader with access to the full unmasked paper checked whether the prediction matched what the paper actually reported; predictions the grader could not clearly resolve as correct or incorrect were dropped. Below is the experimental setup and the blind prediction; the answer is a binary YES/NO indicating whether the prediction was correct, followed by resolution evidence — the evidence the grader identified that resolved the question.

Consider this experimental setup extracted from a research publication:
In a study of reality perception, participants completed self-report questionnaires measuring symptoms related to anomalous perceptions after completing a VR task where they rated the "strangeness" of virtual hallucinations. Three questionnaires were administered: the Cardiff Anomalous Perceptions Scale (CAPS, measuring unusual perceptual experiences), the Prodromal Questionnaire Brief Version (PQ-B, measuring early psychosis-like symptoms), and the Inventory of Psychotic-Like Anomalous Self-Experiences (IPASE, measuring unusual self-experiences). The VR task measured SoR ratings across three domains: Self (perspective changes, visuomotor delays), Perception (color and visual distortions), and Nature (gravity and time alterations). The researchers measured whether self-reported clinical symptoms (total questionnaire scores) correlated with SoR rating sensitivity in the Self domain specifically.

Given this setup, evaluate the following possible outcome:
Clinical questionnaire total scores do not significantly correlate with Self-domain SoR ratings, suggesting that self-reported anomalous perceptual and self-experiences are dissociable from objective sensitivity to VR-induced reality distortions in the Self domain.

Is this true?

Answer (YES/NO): YES